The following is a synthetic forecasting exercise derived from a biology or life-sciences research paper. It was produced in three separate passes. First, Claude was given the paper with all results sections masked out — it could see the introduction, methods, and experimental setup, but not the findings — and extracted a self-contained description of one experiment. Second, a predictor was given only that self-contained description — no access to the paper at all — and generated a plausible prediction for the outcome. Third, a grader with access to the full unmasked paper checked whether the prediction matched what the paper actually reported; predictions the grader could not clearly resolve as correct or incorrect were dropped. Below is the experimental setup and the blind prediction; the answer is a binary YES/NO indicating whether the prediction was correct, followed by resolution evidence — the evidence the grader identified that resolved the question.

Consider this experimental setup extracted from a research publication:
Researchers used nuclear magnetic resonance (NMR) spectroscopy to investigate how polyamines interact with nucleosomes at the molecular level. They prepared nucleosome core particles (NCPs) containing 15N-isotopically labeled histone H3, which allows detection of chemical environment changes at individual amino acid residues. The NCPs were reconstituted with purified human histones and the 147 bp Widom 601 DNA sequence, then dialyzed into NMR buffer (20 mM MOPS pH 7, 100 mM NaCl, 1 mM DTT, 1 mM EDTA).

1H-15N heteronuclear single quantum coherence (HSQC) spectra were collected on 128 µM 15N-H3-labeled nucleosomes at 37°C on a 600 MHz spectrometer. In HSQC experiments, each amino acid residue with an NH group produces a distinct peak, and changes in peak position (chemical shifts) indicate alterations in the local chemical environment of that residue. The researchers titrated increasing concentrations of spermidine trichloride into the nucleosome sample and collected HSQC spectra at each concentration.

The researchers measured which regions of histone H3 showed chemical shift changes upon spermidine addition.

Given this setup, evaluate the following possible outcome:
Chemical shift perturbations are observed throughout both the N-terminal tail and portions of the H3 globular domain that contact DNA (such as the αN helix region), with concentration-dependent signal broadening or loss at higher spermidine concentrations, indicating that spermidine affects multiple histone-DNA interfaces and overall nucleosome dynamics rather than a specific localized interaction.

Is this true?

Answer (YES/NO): NO